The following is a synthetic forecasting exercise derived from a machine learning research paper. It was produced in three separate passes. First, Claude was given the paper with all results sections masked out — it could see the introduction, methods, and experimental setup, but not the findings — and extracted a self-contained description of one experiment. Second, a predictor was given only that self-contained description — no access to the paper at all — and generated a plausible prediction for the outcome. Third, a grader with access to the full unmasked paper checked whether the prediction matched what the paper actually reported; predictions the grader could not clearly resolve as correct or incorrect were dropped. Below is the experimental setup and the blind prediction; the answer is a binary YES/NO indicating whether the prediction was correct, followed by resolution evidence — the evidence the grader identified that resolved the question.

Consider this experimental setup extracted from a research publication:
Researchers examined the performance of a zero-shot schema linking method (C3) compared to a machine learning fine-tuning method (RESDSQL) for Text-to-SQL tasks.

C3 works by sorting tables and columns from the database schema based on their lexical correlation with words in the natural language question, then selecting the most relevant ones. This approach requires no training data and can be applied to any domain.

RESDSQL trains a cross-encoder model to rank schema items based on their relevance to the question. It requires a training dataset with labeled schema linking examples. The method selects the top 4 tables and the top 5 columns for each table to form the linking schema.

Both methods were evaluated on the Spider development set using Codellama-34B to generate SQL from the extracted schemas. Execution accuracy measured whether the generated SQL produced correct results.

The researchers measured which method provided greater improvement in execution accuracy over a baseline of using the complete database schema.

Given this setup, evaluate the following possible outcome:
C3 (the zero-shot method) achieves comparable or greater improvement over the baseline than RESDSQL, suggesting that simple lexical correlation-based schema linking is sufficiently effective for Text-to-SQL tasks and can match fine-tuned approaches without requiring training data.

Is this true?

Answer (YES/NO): YES